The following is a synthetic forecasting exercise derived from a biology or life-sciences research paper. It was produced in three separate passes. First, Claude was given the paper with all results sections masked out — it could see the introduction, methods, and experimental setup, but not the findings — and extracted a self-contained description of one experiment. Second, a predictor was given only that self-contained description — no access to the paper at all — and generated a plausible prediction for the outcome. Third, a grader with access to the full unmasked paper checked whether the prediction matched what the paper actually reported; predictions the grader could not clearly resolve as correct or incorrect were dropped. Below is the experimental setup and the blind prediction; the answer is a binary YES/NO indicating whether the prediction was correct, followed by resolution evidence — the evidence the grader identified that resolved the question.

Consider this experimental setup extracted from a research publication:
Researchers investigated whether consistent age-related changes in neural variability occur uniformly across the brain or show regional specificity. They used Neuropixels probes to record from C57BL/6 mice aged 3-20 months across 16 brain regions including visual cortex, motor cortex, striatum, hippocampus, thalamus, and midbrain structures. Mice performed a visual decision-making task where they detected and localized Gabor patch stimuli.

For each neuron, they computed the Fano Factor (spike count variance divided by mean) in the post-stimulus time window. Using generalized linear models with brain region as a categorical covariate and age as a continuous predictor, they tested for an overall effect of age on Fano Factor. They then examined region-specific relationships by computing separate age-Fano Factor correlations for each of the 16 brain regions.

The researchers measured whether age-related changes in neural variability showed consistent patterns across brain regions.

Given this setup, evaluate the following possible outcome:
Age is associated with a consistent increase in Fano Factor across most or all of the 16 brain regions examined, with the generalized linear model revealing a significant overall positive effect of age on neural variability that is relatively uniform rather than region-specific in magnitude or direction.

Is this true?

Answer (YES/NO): NO